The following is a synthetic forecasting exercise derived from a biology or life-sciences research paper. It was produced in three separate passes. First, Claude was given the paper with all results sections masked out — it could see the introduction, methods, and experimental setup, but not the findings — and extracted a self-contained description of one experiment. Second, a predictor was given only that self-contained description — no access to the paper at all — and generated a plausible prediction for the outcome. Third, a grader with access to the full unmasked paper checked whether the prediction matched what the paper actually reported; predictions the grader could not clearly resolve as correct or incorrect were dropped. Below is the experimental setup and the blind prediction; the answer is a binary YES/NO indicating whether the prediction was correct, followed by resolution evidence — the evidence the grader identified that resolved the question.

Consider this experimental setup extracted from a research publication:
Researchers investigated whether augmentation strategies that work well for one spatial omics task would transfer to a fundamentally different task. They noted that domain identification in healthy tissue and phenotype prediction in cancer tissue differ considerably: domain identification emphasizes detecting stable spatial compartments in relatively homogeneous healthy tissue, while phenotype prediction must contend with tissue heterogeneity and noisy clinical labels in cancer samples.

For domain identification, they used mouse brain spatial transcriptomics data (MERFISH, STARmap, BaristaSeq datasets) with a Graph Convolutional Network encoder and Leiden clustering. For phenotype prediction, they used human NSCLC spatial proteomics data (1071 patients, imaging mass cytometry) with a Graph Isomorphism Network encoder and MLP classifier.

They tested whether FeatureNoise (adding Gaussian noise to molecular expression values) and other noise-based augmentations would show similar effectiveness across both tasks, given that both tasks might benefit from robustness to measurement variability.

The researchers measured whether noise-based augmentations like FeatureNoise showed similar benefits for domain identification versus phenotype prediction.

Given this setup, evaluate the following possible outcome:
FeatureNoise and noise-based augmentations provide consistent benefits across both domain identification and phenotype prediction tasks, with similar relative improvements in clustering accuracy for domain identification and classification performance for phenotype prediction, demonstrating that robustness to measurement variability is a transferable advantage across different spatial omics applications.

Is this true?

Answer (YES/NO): NO